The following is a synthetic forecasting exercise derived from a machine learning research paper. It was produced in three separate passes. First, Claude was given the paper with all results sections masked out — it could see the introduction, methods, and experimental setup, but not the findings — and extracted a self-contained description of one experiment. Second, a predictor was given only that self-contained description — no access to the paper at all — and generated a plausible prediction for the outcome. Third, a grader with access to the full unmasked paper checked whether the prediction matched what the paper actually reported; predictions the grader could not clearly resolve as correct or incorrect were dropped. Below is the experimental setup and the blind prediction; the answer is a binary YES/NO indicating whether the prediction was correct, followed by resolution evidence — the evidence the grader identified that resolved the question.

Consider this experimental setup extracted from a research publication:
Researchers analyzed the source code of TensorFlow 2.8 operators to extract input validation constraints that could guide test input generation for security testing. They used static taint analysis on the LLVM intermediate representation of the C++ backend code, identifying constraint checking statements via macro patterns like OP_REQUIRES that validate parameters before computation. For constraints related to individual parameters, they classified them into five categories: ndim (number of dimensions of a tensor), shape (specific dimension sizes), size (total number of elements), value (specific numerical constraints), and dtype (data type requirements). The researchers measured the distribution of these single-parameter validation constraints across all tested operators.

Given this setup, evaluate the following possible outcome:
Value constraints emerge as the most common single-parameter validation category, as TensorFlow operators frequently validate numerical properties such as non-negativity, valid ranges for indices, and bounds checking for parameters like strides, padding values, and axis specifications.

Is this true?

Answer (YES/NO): NO